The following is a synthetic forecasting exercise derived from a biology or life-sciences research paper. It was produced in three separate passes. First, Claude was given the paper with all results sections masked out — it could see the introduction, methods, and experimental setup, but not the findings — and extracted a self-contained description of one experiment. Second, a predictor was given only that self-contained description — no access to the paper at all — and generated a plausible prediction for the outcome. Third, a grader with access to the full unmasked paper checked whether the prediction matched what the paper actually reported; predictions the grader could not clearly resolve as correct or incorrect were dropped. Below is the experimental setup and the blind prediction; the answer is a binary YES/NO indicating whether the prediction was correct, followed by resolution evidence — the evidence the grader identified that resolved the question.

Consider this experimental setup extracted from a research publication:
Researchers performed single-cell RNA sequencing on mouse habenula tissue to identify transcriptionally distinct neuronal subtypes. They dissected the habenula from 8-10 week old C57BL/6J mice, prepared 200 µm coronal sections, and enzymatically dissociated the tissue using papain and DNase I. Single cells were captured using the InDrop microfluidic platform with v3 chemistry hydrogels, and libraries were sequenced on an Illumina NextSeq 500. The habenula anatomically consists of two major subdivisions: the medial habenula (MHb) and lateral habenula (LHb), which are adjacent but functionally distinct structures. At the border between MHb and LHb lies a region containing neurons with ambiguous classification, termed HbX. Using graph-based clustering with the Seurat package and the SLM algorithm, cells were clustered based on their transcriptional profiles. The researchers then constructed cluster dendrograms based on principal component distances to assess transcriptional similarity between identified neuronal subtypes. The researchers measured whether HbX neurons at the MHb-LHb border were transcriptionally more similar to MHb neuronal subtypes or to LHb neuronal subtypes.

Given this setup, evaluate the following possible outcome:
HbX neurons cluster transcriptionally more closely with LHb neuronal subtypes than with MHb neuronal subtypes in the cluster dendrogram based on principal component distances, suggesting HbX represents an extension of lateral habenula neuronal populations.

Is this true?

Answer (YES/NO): YES